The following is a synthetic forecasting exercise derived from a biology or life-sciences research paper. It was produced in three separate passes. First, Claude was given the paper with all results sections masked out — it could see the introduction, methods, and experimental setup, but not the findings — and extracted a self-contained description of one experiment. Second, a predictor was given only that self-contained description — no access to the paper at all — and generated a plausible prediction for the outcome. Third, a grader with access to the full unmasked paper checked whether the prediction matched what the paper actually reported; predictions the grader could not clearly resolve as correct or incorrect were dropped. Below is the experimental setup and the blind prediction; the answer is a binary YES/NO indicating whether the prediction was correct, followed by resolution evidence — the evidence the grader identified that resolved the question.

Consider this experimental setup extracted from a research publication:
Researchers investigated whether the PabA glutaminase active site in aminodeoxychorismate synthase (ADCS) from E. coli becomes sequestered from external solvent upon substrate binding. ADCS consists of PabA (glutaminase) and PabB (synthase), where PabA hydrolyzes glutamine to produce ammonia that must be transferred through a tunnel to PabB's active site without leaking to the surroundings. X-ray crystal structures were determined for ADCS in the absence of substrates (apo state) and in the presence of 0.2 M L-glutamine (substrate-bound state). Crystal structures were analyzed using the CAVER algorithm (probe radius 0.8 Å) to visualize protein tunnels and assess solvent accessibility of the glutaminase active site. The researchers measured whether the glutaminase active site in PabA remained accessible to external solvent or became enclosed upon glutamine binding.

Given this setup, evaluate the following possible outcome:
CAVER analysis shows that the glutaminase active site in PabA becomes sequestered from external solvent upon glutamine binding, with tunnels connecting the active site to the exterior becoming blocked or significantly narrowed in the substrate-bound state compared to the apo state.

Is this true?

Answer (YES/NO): YES